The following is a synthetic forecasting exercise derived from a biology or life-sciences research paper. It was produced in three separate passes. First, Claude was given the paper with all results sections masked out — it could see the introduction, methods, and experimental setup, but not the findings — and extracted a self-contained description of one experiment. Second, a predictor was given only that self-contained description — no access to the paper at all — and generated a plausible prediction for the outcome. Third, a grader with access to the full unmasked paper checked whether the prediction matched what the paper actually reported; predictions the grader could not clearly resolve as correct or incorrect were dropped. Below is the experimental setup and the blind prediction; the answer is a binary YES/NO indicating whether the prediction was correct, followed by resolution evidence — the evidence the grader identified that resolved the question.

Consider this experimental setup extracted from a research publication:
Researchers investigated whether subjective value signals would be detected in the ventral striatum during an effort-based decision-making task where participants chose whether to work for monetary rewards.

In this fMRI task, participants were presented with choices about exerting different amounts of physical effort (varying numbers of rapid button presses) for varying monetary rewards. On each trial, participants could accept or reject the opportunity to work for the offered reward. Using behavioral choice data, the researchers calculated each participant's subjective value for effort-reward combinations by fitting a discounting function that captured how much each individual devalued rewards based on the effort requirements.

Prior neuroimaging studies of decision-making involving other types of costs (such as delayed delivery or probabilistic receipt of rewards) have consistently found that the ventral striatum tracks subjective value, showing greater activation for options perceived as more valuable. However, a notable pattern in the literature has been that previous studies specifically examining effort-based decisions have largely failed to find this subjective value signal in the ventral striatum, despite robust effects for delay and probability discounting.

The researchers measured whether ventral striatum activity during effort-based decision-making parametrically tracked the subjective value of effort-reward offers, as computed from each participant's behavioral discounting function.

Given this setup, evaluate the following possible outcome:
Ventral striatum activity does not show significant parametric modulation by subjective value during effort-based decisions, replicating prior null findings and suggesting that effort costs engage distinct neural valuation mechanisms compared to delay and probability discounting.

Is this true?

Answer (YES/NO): YES